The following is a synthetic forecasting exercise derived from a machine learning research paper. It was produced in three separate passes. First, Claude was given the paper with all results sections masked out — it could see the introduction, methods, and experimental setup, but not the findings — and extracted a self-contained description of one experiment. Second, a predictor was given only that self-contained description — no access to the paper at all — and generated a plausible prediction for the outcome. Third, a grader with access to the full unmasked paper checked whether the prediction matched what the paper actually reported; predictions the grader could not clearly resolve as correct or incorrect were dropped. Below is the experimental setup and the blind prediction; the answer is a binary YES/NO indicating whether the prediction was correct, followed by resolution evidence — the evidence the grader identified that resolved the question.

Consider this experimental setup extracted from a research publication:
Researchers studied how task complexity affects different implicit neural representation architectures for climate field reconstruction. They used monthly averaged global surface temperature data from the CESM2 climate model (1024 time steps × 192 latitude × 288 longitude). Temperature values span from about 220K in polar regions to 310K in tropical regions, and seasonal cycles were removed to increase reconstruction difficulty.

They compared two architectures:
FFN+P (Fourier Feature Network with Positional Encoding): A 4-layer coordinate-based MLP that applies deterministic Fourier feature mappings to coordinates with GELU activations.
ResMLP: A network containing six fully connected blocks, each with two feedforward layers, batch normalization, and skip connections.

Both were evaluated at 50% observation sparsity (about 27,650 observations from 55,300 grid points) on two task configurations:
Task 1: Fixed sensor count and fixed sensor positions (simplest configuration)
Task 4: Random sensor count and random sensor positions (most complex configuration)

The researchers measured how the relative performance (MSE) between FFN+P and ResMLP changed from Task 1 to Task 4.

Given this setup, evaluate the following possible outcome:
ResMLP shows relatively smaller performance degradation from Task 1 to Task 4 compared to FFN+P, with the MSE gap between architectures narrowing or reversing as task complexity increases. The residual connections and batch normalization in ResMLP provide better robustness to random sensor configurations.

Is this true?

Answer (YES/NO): NO